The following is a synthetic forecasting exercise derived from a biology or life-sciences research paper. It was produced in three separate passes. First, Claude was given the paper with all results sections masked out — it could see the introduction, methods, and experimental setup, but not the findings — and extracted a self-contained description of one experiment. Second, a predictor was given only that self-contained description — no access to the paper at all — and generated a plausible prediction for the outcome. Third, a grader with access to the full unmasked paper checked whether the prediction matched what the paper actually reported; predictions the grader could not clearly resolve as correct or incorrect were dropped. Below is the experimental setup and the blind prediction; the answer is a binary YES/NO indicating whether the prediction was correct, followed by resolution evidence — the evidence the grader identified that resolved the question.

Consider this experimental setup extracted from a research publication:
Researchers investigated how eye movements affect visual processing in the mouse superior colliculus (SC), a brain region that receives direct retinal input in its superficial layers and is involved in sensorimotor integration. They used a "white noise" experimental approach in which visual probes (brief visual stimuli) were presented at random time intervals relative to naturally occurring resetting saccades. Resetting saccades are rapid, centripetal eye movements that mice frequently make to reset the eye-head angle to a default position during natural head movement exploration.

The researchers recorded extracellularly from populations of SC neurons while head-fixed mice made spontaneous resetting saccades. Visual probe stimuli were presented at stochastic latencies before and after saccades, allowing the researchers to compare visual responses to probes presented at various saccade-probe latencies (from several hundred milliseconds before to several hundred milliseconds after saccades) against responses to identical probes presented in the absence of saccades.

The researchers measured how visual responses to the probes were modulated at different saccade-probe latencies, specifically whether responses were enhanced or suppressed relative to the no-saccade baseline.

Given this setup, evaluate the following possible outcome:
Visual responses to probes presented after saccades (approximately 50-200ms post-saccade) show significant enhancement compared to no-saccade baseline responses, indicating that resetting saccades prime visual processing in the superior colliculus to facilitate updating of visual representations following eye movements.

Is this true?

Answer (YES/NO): NO